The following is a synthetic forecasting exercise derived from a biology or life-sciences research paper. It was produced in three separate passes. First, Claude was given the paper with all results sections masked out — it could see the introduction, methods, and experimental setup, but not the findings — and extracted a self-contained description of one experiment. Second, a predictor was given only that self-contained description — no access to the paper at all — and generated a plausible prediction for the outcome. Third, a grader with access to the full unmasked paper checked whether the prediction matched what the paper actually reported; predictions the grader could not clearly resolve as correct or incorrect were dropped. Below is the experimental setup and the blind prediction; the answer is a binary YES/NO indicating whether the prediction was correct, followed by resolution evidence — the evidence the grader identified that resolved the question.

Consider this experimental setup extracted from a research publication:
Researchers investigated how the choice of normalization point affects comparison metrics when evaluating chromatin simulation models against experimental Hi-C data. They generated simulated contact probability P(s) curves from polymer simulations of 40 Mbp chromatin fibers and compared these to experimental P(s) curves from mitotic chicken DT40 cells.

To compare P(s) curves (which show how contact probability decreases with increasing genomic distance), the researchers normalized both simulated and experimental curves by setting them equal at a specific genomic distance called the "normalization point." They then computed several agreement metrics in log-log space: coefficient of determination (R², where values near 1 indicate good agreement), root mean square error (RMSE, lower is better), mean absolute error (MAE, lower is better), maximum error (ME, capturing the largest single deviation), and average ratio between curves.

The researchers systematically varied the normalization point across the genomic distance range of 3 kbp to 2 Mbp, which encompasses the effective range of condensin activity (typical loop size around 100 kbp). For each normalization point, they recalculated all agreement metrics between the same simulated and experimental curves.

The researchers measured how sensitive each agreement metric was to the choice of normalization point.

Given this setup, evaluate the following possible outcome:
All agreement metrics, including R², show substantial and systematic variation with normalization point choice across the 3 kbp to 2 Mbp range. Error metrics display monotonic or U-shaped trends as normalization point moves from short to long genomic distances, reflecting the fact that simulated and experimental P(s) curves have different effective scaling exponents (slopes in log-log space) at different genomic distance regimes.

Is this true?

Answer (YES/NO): NO